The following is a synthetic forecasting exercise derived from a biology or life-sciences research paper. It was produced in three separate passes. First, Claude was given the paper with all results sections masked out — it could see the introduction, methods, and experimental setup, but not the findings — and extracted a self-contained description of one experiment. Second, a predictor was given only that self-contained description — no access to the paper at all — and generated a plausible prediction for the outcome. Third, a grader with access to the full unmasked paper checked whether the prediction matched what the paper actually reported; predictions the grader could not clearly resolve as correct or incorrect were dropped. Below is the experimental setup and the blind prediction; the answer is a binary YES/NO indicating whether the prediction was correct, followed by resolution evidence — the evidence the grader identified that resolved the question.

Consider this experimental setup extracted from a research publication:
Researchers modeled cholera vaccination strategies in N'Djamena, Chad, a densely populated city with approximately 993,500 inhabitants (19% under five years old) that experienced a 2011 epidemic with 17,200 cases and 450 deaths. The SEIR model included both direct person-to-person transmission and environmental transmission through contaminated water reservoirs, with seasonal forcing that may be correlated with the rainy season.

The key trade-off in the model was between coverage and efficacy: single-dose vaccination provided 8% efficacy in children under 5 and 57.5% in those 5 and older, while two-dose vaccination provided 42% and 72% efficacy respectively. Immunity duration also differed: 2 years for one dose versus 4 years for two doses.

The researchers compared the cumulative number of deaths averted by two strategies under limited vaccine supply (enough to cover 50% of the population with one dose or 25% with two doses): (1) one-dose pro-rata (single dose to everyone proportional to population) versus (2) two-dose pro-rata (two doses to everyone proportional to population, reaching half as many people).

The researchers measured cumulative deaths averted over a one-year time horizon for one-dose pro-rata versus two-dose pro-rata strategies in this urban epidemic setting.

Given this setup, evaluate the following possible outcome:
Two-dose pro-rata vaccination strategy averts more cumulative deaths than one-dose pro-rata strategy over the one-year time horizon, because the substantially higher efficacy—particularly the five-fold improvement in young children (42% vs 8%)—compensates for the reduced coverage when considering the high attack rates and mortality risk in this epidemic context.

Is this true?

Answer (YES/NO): NO